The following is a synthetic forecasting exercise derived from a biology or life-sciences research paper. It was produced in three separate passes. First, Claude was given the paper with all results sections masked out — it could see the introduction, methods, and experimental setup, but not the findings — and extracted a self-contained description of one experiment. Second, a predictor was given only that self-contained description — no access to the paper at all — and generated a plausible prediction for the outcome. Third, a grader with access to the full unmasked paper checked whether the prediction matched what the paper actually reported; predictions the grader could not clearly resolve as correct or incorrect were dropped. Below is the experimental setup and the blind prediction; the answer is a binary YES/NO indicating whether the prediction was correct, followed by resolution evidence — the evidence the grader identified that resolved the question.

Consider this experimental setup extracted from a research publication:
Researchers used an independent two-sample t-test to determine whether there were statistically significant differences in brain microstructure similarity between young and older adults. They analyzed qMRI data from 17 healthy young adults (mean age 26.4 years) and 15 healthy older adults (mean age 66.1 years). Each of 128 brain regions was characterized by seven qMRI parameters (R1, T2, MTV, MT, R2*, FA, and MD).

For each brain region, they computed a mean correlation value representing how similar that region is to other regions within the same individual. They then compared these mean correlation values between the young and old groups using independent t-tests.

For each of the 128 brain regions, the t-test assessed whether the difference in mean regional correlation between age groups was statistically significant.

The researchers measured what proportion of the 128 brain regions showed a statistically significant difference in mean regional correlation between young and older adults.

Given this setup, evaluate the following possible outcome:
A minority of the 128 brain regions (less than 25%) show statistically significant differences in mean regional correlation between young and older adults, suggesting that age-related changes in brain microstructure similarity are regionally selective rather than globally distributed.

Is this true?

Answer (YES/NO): NO